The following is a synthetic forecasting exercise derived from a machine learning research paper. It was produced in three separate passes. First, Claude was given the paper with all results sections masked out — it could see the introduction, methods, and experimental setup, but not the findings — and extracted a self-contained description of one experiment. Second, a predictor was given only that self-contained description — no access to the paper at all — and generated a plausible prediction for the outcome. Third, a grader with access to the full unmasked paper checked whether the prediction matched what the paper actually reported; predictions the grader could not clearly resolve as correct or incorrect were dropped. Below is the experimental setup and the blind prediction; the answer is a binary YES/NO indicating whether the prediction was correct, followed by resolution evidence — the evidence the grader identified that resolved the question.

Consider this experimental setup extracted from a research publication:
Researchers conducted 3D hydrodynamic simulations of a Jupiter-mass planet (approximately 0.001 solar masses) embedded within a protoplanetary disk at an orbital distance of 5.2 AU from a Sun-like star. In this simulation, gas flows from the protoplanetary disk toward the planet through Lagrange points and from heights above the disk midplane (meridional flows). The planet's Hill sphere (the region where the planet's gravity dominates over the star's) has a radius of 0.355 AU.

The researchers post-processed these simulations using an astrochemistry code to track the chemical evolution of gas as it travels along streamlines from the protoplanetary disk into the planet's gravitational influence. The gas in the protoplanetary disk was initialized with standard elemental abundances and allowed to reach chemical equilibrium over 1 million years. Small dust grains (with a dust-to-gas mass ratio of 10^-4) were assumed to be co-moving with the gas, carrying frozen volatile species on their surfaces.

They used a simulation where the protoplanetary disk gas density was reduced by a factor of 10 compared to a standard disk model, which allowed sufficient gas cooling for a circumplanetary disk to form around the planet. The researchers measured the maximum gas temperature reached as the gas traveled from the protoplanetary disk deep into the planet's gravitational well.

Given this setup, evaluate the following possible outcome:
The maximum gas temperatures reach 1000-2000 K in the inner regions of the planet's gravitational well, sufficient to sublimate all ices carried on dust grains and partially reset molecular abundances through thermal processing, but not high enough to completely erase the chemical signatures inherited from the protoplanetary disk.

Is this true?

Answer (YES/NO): NO